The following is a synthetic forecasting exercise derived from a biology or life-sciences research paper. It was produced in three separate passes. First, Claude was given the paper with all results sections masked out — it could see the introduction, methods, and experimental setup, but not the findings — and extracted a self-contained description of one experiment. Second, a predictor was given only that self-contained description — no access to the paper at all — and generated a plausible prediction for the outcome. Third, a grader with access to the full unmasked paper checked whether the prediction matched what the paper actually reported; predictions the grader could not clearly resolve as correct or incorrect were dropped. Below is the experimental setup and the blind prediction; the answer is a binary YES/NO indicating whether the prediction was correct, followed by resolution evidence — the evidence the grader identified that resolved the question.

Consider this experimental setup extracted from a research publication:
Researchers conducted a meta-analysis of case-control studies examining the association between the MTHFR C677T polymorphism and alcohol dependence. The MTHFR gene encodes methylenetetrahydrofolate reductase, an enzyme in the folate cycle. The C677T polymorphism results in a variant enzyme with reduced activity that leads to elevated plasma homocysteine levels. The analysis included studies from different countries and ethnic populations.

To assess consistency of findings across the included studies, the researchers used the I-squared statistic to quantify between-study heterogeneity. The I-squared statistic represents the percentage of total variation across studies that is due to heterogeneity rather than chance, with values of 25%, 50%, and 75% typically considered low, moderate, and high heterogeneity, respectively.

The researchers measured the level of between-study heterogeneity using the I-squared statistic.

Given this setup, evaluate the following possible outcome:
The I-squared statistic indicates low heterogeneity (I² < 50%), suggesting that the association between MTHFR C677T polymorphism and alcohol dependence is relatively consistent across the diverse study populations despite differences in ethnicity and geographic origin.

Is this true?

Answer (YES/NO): NO